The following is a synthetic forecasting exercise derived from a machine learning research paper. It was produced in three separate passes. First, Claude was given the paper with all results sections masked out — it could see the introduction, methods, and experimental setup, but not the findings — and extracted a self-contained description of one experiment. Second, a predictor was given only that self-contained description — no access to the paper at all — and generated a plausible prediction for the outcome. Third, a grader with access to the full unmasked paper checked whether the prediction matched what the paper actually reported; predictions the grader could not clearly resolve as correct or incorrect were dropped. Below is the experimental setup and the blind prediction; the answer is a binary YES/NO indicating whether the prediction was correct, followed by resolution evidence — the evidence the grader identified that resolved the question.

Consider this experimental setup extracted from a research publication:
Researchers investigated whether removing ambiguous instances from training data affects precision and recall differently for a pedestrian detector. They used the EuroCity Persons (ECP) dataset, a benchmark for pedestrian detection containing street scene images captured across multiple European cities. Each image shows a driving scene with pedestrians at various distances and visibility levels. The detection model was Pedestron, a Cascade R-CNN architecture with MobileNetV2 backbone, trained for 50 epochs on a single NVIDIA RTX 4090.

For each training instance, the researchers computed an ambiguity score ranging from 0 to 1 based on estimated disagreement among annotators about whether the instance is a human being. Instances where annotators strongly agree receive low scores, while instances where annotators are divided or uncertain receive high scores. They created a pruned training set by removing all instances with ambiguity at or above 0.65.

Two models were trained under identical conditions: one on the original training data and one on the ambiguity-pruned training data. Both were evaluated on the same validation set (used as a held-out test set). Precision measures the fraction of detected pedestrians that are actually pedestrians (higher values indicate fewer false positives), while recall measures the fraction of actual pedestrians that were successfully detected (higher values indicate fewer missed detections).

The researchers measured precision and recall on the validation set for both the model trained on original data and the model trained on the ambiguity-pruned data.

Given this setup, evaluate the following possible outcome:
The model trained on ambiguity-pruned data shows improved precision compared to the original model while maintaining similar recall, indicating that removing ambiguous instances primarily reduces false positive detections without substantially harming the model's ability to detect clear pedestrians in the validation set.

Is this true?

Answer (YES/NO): YES